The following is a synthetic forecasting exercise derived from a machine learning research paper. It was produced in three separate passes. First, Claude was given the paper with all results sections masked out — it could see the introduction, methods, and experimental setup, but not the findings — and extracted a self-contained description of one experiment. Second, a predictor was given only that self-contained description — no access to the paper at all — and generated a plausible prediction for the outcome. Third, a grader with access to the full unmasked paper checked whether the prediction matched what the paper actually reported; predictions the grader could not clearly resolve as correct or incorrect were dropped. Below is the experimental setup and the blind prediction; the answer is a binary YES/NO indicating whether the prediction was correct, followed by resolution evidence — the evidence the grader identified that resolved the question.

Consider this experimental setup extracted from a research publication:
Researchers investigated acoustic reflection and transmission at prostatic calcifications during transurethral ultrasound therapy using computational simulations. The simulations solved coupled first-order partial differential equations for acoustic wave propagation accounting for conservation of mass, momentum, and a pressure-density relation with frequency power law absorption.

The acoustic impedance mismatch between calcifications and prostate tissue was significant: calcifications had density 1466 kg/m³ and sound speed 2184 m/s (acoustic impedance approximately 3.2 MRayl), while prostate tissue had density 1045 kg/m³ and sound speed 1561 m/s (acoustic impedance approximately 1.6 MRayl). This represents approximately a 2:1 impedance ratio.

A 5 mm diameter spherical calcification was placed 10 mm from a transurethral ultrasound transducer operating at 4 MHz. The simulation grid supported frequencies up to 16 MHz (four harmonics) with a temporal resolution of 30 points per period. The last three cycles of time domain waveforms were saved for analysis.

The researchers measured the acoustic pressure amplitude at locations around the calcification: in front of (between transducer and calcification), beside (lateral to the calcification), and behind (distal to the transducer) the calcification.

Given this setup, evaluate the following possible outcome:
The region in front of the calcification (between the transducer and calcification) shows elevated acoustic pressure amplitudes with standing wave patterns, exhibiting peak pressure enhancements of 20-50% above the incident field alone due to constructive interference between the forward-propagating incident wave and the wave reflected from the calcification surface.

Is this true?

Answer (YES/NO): NO